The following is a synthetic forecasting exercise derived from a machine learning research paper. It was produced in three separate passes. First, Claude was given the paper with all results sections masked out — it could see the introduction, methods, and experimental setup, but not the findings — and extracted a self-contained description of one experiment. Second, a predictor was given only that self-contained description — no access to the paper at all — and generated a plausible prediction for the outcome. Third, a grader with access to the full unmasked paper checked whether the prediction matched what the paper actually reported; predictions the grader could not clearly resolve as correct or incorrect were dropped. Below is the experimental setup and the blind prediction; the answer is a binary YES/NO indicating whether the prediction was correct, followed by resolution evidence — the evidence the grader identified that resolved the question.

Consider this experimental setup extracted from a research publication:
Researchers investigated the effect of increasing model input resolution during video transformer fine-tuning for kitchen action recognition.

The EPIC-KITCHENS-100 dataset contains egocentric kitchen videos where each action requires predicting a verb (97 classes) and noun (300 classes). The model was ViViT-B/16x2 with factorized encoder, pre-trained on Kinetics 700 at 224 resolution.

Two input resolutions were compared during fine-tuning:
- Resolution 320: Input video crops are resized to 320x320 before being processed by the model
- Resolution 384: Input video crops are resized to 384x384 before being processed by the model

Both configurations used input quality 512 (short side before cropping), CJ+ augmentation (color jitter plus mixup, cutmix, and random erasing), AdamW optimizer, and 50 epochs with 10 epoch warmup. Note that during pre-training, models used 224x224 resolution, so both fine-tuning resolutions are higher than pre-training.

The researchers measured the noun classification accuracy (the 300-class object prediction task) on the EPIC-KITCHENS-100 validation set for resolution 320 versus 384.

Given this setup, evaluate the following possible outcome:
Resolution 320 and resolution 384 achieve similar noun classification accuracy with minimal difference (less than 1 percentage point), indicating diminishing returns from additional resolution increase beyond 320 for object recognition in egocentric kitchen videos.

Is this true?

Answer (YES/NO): YES